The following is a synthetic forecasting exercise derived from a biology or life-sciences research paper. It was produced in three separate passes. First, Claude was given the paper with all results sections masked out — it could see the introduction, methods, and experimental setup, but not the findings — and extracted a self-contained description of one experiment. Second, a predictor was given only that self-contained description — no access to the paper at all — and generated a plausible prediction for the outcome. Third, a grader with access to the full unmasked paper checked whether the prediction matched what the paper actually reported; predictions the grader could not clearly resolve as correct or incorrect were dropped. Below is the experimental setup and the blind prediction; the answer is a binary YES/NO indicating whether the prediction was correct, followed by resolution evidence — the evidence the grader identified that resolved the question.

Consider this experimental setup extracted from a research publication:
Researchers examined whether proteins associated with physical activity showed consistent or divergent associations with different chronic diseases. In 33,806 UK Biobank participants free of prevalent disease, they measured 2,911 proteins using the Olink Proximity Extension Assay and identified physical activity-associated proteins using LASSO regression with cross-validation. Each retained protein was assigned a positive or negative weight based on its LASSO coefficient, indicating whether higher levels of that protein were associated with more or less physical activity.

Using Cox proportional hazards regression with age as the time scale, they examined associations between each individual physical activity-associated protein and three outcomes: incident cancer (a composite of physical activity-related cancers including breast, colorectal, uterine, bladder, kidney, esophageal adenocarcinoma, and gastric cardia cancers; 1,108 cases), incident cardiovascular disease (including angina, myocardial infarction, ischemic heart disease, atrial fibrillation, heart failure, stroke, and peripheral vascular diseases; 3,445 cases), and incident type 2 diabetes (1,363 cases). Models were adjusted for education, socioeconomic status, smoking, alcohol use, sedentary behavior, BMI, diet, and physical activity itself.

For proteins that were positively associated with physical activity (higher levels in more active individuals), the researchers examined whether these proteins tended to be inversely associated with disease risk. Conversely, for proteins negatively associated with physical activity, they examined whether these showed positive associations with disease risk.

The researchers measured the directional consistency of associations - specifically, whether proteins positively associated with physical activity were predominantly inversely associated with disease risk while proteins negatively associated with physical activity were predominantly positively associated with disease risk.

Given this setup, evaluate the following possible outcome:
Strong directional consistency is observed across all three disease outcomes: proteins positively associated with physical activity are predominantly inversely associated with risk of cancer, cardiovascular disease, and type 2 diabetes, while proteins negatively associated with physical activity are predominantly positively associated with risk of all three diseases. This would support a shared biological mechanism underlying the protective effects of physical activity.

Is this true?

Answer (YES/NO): NO